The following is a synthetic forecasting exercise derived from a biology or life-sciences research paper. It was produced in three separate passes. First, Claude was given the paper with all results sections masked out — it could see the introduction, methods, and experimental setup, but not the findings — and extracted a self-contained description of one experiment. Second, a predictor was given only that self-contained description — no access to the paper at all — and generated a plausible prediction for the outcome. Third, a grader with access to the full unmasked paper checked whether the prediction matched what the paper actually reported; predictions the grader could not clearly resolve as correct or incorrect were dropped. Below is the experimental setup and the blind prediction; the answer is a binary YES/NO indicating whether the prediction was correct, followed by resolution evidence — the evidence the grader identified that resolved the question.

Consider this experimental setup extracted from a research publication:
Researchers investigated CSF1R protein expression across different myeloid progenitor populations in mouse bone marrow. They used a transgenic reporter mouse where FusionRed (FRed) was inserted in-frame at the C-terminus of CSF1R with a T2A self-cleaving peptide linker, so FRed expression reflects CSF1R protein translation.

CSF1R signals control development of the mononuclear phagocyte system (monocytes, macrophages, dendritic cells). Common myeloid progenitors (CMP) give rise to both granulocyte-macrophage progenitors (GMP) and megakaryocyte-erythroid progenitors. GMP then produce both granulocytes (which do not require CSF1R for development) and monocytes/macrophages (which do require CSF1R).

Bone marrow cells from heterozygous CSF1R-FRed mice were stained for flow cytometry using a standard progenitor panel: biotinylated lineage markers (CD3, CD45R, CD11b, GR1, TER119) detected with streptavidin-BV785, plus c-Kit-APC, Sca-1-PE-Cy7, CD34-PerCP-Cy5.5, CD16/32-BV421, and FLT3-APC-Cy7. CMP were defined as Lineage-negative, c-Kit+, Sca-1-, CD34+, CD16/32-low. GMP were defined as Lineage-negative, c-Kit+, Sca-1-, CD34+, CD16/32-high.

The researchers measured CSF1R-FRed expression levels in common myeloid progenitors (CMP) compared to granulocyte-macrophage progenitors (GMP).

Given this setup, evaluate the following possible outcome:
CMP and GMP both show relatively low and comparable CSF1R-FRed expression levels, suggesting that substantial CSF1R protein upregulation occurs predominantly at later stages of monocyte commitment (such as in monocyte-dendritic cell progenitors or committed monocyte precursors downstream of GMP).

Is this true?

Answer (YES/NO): NO